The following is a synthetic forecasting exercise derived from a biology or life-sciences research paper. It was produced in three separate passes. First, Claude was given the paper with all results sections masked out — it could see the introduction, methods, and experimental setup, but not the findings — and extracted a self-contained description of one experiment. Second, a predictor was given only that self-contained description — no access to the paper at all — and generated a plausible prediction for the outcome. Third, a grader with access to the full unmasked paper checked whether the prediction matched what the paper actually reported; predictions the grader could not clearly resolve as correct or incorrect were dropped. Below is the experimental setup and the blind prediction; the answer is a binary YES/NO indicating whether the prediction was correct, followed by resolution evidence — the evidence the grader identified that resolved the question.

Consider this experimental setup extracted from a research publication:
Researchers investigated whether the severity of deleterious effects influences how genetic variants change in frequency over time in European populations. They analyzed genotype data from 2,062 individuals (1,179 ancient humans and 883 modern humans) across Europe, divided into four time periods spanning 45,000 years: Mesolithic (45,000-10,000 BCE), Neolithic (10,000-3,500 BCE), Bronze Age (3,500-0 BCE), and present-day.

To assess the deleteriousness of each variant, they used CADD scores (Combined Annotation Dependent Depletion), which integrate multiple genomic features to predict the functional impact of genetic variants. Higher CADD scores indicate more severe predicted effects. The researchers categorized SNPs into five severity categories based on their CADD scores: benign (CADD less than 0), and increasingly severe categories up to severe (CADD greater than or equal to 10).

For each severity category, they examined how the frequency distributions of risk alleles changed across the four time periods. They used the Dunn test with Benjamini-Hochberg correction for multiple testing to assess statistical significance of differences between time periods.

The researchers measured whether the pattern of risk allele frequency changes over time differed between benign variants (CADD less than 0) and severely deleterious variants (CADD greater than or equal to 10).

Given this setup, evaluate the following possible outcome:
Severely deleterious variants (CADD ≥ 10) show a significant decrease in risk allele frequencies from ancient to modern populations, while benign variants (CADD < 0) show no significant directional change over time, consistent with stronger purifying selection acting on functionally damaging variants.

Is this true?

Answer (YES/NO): NO